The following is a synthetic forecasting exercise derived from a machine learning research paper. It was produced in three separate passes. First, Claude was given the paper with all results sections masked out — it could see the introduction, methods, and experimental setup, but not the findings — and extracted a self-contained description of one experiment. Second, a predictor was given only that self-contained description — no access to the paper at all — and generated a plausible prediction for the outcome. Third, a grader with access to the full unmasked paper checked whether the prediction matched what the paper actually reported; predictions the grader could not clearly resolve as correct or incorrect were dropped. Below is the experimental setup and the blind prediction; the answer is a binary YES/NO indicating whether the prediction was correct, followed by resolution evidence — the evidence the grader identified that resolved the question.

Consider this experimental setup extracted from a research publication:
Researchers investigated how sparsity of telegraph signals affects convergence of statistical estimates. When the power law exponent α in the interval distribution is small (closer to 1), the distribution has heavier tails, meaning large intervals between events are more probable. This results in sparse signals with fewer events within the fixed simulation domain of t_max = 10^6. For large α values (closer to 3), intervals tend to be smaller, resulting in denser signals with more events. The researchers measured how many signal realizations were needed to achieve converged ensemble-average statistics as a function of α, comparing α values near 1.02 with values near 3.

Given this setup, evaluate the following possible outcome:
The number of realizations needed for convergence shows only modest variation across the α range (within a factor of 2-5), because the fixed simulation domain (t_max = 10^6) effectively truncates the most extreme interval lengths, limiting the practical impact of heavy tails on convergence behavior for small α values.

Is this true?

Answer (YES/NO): NO